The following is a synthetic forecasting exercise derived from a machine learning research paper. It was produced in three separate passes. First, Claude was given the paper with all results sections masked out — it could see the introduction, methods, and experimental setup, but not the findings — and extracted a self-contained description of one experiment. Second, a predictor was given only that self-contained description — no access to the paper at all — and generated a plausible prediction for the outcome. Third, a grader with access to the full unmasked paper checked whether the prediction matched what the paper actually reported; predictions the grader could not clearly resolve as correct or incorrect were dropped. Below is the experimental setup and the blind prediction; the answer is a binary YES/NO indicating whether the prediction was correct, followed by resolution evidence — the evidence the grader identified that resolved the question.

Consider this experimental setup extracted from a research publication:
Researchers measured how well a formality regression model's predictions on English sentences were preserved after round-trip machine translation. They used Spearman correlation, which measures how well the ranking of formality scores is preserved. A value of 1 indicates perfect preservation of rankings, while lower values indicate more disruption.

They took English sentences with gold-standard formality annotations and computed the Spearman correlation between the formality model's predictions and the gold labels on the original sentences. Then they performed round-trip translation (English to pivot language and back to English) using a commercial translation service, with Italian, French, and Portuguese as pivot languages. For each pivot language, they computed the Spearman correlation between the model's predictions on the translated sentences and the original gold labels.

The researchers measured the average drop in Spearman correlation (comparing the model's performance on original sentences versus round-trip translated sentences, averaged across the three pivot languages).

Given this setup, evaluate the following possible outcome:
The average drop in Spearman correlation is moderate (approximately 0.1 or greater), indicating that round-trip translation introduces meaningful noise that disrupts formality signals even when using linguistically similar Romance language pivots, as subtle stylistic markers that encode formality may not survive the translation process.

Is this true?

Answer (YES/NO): NO